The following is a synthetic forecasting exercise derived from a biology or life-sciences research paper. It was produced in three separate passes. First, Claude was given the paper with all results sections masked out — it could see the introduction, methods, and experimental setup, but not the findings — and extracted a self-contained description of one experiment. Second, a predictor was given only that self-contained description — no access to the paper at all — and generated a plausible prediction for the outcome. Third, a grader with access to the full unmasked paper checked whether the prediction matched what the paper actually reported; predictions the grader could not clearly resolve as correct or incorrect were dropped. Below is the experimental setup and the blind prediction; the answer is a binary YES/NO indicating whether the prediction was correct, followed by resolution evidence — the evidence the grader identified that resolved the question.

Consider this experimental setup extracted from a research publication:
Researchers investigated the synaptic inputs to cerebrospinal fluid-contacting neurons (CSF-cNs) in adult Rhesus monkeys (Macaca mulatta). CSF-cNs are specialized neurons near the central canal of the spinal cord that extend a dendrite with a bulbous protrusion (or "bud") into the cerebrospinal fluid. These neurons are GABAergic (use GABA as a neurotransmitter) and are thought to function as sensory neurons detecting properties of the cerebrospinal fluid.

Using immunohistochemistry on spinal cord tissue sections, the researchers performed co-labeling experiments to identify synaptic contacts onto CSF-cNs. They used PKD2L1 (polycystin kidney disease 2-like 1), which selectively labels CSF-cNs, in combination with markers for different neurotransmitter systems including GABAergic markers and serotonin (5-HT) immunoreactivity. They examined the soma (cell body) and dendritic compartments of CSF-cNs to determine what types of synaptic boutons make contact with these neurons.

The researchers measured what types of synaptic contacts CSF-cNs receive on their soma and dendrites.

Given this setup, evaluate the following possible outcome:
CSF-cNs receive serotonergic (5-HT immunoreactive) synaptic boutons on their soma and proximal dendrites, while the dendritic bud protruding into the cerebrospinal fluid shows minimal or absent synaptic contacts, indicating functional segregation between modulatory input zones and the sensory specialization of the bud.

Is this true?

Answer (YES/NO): NO